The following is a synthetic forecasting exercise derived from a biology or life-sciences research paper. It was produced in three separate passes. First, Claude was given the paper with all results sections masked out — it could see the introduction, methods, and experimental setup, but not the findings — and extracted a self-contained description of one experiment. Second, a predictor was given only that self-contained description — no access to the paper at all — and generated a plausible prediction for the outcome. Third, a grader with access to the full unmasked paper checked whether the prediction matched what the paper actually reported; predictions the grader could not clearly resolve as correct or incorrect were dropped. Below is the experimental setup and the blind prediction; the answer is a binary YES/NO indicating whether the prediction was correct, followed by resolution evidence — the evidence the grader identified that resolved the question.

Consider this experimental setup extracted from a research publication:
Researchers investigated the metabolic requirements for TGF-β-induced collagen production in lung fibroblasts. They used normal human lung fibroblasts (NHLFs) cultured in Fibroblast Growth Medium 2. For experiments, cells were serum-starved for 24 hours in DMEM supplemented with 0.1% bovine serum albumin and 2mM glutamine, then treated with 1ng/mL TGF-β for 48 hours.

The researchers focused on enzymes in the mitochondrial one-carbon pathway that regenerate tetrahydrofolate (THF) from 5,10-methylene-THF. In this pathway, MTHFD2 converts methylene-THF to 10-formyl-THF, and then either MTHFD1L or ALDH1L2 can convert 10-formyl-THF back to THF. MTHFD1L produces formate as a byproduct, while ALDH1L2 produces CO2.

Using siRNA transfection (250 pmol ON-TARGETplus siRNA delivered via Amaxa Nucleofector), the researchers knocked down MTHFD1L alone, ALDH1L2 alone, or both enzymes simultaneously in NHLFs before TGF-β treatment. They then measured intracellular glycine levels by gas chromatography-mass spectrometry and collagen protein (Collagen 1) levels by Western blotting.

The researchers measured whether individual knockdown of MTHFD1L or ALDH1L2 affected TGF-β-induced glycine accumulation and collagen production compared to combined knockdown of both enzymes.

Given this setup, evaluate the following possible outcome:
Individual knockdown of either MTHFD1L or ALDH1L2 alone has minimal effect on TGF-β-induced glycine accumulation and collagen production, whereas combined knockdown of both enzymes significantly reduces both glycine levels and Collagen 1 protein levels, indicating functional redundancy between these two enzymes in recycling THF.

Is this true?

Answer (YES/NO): YES